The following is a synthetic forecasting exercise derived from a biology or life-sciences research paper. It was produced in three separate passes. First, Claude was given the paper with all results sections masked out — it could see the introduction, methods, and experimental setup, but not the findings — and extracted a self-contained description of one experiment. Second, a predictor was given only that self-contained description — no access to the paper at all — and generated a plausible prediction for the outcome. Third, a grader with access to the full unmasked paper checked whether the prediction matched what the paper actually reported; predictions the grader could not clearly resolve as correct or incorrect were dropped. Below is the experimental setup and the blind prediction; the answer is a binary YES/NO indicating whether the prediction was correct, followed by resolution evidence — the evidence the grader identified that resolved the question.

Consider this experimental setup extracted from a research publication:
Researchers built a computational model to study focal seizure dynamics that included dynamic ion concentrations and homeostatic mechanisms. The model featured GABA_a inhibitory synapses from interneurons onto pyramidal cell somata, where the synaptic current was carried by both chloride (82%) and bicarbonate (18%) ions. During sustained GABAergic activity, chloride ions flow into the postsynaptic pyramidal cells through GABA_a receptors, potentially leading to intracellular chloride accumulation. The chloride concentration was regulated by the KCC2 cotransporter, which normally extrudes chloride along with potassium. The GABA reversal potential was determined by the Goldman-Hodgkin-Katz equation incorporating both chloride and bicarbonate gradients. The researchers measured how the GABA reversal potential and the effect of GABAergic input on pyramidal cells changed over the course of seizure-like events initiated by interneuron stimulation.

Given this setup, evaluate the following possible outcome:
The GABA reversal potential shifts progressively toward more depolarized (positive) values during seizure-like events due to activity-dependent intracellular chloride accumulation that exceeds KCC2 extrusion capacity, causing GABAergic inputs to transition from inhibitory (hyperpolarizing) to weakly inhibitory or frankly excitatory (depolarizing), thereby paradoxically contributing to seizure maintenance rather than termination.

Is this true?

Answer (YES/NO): NO